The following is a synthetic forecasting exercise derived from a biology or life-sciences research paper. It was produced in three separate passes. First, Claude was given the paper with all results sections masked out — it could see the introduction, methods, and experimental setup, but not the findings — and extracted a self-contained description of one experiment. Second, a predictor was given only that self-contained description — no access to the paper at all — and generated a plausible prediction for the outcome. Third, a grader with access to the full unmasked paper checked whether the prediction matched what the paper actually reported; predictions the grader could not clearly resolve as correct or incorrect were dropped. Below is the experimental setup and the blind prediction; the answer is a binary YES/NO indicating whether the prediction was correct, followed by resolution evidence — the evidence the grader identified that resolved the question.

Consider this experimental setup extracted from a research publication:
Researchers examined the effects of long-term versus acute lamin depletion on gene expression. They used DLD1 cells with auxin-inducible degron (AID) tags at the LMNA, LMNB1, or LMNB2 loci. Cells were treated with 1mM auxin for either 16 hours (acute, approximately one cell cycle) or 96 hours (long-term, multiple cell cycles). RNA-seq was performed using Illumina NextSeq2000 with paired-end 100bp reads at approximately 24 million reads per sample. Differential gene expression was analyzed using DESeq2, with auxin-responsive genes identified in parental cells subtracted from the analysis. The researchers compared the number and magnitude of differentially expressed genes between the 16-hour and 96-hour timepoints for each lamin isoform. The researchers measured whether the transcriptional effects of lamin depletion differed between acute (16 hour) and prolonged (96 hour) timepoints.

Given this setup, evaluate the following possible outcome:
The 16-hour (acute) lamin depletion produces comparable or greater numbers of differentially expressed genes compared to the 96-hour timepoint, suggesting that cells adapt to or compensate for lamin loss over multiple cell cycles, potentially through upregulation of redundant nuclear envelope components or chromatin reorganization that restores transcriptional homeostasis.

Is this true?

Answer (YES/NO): NO